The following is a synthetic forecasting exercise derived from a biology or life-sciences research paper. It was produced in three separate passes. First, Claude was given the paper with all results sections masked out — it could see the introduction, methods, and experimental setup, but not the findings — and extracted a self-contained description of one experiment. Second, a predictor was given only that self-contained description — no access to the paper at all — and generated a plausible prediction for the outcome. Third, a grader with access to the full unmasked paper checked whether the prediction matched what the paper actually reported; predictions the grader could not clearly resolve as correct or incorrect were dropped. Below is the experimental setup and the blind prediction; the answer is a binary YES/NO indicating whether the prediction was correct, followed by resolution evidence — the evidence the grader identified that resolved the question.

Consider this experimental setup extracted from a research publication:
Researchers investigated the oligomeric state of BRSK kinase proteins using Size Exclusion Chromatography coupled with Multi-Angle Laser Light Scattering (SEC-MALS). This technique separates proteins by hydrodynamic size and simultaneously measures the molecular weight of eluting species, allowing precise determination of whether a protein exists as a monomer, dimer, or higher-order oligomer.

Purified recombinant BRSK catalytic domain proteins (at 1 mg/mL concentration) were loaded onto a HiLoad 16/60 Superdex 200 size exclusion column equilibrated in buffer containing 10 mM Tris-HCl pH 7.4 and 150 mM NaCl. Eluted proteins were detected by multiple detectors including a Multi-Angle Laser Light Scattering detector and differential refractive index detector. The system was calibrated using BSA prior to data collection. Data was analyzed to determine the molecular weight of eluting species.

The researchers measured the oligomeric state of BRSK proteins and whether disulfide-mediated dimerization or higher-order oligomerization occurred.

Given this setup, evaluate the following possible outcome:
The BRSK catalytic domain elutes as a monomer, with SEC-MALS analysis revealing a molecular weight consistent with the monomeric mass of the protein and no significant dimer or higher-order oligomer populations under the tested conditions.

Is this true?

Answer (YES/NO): NO